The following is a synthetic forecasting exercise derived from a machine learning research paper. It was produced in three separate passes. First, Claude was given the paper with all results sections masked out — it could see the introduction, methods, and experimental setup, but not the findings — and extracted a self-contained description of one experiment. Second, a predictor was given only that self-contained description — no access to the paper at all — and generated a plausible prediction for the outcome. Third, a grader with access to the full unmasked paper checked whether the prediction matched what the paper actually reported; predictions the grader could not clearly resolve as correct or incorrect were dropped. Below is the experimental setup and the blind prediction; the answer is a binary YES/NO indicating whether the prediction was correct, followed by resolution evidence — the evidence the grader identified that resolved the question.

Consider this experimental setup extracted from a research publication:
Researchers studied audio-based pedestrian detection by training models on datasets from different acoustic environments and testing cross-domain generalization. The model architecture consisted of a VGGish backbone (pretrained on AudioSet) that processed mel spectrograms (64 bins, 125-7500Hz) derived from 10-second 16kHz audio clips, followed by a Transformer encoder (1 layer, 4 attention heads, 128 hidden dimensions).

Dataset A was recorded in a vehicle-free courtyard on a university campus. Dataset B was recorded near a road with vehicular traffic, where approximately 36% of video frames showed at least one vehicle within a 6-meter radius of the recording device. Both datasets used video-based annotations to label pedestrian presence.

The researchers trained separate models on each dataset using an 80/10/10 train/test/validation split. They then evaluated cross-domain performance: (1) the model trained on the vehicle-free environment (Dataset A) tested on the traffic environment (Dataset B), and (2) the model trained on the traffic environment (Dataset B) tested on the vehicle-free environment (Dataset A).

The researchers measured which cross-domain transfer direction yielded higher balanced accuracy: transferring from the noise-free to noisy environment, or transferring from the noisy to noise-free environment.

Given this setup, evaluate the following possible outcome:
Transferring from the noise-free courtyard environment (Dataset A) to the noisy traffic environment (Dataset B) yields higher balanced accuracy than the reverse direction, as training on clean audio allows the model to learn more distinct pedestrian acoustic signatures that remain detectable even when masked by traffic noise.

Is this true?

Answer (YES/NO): YES